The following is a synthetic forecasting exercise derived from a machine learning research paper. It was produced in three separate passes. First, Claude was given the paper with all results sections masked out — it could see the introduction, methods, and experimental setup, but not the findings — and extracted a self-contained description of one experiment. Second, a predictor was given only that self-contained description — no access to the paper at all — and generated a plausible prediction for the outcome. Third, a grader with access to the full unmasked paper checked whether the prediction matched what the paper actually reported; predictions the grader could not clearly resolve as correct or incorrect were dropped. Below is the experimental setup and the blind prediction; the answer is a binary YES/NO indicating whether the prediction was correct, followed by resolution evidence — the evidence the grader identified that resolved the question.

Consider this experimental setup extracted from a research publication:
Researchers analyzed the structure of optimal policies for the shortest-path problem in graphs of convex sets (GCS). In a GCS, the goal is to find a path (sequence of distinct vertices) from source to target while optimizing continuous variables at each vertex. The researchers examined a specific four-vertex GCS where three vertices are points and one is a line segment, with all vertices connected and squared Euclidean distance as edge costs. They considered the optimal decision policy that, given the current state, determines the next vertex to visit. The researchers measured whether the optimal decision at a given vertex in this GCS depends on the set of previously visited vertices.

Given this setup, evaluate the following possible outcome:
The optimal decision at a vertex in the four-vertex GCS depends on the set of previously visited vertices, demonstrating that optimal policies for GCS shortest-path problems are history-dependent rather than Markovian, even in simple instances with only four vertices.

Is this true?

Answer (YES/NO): YES